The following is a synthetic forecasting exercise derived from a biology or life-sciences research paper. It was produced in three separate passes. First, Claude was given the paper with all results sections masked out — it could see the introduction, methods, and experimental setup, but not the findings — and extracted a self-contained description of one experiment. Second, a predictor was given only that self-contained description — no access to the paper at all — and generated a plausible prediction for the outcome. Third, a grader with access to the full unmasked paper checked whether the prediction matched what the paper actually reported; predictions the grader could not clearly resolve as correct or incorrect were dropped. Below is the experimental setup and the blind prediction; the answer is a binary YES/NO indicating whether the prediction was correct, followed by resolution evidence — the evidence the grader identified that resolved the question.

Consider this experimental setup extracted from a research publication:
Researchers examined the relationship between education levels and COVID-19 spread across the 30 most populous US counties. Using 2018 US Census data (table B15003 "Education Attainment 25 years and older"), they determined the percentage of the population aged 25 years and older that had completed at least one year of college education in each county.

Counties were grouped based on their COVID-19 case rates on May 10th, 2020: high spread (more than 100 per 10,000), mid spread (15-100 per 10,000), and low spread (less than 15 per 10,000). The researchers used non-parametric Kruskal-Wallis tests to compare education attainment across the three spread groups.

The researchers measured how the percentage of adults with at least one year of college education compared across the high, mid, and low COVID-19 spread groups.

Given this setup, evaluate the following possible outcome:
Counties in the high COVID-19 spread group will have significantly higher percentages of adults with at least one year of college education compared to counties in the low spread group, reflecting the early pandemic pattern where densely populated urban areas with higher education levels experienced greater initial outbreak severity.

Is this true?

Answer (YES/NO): NO